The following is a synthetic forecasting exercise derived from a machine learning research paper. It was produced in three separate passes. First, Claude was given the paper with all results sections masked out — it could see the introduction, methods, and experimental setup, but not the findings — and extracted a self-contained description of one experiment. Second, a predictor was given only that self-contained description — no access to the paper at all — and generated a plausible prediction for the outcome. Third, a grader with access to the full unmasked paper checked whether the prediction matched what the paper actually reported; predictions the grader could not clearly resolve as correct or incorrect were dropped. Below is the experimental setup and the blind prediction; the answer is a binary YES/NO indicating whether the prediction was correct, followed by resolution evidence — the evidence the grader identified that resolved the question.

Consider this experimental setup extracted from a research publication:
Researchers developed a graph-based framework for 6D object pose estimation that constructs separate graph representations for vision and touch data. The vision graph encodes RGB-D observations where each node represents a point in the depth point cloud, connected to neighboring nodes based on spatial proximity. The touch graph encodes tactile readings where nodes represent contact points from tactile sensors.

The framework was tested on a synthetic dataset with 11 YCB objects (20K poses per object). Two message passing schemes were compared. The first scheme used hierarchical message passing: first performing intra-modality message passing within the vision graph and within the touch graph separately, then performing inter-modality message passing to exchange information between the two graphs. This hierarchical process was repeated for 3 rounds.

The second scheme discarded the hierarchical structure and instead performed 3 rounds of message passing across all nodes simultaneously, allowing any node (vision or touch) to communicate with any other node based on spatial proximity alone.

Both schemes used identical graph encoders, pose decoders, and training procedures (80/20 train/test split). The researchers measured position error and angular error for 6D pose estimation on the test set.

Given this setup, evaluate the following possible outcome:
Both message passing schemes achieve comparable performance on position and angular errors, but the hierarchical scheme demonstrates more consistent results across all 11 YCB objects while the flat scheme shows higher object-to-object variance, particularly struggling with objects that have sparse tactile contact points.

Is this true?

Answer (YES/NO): NO